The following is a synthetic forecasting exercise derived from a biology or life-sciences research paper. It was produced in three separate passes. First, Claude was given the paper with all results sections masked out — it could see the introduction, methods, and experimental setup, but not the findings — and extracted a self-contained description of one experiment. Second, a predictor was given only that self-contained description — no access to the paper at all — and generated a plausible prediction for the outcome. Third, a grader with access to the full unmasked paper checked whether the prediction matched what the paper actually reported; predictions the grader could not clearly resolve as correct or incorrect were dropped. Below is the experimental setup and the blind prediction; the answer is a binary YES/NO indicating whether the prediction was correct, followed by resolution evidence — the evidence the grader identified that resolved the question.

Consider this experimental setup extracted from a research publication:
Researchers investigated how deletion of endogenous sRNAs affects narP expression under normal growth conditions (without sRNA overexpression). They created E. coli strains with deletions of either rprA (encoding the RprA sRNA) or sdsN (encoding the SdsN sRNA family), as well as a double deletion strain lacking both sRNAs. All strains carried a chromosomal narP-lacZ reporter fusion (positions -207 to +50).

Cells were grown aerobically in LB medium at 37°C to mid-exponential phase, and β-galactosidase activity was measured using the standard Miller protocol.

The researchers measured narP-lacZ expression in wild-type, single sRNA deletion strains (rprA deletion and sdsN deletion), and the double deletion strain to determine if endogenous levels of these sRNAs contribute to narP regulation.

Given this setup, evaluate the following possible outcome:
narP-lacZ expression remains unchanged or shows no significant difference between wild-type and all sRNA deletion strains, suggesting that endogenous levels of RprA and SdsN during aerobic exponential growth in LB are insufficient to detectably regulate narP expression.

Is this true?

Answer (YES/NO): YES